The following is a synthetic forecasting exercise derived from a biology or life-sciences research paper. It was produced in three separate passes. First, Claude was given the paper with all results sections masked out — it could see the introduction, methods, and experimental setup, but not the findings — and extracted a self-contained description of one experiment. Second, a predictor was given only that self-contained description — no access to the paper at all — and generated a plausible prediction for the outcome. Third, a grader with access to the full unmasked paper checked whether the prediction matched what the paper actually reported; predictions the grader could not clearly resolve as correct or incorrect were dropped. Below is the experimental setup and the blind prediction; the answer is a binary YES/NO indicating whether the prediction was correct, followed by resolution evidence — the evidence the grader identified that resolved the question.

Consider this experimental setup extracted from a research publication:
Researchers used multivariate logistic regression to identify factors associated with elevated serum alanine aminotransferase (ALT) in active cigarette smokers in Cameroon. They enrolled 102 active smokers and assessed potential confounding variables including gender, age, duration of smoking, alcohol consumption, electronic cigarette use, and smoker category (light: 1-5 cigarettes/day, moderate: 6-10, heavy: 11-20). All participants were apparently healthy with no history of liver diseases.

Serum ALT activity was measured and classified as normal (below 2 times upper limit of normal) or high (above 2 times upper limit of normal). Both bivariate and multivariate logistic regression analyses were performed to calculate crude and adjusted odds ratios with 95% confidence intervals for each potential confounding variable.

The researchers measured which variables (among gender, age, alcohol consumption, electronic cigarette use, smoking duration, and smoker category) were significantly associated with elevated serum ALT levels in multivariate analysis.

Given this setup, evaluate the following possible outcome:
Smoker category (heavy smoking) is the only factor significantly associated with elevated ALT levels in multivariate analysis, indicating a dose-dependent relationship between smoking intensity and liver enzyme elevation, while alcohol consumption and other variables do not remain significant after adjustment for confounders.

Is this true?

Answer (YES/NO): NO